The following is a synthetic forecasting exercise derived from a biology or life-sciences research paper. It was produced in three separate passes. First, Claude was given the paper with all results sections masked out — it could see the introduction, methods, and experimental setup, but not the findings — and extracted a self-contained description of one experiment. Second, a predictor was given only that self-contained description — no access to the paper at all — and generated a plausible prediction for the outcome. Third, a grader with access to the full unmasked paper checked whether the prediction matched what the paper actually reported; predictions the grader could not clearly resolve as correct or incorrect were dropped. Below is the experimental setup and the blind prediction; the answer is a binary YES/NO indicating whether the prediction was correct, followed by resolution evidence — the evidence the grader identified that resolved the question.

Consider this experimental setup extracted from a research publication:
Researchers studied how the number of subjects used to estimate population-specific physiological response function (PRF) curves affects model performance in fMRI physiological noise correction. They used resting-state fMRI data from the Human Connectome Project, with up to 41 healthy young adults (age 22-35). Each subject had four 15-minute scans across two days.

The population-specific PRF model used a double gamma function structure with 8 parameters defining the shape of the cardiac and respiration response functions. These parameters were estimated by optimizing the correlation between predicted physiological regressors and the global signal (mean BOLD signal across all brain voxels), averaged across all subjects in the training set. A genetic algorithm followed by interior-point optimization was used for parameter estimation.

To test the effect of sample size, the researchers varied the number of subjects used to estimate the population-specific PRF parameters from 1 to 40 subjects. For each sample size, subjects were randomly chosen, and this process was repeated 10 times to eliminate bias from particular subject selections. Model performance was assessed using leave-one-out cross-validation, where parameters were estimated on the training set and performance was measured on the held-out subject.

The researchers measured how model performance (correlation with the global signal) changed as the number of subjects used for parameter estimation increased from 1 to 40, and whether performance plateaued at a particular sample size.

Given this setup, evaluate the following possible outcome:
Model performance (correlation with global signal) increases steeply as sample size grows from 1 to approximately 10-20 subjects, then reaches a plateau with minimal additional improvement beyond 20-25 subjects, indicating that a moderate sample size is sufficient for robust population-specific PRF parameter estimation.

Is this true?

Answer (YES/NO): NO